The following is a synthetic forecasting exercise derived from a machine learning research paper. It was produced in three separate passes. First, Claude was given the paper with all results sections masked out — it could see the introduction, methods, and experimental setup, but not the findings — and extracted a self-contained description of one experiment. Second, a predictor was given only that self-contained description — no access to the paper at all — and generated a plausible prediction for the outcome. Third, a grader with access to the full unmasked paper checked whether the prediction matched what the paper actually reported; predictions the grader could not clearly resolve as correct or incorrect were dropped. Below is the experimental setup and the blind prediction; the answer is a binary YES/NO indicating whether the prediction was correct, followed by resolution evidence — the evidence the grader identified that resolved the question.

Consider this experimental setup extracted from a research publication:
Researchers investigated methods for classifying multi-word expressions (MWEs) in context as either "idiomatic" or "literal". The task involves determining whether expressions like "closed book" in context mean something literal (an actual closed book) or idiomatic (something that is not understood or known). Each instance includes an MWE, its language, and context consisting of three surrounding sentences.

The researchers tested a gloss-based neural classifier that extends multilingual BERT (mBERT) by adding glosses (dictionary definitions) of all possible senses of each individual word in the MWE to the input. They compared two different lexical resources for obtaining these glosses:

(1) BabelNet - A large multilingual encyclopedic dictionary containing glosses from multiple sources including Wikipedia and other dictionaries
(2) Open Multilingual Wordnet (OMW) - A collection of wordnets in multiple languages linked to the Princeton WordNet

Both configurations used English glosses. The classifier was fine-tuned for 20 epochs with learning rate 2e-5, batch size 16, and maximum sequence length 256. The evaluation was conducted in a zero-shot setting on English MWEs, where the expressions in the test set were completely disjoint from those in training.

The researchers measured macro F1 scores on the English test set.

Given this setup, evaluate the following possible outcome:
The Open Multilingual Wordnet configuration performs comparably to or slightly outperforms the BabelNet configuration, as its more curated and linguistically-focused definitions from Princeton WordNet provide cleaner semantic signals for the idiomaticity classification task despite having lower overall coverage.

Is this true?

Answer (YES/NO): NO